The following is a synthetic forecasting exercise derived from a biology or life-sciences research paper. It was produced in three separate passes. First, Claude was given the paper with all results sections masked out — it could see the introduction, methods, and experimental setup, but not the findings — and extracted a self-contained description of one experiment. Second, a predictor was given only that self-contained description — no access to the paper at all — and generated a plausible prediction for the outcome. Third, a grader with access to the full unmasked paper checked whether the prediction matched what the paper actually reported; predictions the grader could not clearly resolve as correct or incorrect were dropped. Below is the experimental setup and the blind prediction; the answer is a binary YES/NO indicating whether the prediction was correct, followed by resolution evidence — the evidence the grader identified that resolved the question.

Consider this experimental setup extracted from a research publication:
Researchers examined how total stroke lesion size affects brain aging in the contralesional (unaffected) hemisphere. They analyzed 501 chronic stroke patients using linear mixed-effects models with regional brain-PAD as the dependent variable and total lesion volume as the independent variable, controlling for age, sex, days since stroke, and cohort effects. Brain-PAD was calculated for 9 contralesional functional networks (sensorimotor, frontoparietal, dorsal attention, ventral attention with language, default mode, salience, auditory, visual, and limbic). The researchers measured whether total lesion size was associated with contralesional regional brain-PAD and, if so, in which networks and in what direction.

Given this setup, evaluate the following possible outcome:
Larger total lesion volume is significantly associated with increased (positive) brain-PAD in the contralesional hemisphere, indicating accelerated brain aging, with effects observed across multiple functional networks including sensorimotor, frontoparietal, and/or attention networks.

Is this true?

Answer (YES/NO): NO